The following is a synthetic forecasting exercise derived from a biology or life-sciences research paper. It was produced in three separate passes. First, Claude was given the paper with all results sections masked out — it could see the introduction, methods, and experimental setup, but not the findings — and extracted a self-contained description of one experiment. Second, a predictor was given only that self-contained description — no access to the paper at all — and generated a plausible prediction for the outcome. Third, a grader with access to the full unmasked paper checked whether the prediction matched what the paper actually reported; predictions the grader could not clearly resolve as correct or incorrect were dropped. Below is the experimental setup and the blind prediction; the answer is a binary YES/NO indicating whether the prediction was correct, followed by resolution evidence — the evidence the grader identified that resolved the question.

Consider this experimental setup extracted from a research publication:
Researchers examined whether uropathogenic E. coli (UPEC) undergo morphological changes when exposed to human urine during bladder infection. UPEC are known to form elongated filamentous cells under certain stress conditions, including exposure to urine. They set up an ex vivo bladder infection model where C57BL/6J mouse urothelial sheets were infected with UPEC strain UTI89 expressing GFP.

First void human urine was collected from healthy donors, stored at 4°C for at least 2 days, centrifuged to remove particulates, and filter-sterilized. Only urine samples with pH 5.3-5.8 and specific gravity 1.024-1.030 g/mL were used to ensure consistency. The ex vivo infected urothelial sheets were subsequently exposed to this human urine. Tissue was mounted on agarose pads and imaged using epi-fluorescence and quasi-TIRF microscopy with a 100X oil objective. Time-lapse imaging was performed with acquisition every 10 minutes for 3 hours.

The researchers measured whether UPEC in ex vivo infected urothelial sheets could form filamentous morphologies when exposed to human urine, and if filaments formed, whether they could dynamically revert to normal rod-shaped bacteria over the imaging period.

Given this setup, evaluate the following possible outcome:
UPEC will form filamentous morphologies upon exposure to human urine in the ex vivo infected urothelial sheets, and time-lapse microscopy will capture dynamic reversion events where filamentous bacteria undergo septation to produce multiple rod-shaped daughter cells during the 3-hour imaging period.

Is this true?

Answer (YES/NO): YES